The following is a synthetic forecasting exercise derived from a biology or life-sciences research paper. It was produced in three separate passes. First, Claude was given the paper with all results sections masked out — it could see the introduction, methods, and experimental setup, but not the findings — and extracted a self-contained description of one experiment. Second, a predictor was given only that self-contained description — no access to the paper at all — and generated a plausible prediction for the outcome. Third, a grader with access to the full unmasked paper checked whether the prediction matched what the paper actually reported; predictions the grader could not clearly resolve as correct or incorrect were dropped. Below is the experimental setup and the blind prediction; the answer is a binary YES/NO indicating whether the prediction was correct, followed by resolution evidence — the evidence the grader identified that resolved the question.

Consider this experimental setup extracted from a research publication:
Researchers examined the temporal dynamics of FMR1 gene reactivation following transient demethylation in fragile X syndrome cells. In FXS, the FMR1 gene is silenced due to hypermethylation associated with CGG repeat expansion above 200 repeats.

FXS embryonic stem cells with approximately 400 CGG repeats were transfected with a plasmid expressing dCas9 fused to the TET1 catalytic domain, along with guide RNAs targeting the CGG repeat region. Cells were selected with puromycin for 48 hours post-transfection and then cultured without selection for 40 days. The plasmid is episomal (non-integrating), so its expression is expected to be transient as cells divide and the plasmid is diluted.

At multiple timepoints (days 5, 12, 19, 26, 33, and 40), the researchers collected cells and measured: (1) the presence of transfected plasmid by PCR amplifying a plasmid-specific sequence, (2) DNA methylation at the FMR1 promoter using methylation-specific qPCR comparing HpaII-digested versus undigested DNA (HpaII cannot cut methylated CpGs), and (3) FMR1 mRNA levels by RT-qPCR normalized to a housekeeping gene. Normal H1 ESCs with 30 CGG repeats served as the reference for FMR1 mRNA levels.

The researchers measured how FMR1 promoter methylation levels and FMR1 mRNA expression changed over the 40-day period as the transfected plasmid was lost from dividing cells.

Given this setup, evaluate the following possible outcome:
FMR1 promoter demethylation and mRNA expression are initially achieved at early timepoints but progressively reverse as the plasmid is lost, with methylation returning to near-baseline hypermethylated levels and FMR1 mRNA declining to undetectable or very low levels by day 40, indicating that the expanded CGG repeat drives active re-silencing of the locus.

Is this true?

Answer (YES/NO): NO